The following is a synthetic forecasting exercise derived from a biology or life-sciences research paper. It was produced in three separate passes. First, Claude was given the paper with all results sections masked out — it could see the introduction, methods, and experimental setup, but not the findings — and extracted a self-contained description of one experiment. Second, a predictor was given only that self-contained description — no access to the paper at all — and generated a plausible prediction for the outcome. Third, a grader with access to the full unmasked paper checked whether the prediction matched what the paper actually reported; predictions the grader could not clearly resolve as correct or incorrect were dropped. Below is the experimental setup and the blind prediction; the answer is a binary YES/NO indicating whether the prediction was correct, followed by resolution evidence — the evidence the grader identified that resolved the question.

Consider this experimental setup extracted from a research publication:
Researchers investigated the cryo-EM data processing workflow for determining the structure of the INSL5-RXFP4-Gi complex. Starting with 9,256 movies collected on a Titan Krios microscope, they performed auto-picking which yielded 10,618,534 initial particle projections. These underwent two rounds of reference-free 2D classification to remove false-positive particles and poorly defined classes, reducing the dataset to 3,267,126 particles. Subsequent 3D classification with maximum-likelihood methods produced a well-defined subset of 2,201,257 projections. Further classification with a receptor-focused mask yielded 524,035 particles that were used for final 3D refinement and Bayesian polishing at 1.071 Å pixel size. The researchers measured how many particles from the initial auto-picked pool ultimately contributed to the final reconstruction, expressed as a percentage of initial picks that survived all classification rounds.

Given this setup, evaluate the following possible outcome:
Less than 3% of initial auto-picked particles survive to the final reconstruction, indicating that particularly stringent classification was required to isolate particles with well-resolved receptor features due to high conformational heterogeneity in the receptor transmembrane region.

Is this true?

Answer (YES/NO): NO